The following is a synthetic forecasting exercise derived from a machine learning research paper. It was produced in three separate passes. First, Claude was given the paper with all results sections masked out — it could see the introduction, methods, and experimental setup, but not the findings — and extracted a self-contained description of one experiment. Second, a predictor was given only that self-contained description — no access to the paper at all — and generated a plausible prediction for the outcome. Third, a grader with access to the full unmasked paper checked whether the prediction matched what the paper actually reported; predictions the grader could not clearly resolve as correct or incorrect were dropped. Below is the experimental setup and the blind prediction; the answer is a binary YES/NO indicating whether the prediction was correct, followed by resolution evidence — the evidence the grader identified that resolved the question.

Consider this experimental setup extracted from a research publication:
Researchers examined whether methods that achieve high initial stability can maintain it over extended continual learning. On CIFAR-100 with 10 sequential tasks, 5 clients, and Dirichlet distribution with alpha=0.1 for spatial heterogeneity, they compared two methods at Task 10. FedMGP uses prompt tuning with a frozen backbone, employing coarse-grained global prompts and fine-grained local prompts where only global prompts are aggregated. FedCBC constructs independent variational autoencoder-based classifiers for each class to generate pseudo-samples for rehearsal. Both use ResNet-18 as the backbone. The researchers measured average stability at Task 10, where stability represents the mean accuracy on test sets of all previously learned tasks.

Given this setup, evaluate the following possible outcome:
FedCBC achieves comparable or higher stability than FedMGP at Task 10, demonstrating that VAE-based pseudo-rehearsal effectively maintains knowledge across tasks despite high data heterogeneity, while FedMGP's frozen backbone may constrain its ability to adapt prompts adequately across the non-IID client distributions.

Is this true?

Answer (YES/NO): YES